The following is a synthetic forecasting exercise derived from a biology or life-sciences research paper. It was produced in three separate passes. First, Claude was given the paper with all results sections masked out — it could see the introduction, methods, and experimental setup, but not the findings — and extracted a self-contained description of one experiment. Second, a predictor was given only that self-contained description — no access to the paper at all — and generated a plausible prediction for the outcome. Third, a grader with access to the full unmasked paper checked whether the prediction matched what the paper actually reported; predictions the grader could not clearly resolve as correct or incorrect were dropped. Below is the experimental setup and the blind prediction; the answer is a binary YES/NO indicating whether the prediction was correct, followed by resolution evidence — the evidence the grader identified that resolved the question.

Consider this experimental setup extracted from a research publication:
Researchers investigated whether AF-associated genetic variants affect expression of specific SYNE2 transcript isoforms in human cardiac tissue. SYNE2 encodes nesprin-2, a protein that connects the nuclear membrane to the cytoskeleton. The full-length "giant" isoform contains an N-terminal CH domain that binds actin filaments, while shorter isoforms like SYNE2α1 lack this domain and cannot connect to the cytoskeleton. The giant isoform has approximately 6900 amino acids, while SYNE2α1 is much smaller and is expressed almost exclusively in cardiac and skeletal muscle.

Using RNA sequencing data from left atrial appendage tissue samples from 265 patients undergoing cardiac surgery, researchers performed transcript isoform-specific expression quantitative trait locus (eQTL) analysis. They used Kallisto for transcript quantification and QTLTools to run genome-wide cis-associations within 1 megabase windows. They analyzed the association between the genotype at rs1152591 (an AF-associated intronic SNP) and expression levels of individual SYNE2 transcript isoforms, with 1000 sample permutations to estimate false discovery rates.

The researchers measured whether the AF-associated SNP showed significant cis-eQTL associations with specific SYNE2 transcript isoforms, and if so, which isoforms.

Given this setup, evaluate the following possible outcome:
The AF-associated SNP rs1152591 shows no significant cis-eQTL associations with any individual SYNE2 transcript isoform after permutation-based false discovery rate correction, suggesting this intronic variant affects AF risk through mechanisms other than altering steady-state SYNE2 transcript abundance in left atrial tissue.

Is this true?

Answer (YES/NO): NO